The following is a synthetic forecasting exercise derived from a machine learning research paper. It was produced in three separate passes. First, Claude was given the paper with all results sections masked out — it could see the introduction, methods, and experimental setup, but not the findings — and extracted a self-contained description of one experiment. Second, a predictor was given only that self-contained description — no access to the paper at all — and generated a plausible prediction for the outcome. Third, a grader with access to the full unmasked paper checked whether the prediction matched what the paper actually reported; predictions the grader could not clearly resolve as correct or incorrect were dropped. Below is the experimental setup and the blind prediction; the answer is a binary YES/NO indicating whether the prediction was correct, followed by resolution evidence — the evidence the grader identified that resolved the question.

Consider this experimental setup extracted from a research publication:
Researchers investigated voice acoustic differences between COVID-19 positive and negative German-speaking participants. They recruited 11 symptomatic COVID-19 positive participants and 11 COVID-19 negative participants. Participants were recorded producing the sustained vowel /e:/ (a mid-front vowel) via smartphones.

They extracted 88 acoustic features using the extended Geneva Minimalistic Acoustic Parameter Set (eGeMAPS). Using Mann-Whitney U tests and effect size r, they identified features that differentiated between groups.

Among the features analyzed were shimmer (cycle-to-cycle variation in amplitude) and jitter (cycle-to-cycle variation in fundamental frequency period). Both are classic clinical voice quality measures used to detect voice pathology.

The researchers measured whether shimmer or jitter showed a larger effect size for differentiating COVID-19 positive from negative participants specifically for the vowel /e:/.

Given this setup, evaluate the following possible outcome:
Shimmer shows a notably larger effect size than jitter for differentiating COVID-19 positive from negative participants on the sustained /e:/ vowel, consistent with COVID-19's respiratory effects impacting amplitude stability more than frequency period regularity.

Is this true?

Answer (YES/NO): NO